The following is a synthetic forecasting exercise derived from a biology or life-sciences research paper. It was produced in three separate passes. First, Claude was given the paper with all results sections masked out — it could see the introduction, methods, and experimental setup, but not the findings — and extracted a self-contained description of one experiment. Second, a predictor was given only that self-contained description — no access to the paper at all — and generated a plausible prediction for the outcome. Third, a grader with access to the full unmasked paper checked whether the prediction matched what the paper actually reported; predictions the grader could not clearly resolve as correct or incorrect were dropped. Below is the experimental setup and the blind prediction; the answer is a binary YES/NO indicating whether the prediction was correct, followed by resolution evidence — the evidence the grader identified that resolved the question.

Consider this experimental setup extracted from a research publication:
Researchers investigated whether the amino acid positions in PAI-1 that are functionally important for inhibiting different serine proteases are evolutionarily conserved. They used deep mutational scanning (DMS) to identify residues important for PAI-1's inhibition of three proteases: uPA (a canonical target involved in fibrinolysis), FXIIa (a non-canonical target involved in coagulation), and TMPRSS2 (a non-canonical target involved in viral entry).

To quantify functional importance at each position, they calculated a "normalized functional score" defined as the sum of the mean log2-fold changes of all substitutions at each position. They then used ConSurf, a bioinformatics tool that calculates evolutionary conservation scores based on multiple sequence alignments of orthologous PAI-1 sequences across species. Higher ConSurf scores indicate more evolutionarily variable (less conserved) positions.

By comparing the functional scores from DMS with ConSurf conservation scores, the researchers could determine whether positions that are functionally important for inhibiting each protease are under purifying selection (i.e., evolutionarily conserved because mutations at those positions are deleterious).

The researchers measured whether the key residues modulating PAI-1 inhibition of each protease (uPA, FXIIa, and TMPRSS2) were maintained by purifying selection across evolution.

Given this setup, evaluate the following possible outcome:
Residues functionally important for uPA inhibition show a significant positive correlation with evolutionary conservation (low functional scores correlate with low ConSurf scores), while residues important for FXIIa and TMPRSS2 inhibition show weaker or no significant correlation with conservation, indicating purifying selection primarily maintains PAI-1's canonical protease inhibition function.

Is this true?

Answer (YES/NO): NO